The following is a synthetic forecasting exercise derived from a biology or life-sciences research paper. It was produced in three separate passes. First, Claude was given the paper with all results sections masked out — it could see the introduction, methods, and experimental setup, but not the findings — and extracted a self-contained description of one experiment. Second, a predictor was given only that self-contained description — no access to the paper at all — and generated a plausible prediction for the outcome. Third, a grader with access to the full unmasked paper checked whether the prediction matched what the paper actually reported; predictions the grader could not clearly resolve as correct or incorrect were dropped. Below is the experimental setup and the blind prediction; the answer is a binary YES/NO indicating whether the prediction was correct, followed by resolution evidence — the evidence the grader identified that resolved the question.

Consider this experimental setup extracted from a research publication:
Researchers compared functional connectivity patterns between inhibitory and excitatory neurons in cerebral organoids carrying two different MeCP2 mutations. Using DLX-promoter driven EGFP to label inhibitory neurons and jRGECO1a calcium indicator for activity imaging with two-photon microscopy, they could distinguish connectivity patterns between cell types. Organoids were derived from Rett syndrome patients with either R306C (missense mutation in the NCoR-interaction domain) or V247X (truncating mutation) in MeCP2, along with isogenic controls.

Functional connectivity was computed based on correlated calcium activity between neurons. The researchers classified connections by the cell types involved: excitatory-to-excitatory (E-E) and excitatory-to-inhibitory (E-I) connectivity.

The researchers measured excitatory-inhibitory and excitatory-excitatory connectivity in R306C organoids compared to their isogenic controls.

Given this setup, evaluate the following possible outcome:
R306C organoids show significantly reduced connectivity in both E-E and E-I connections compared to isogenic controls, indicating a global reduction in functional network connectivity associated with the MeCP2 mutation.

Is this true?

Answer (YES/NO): NO